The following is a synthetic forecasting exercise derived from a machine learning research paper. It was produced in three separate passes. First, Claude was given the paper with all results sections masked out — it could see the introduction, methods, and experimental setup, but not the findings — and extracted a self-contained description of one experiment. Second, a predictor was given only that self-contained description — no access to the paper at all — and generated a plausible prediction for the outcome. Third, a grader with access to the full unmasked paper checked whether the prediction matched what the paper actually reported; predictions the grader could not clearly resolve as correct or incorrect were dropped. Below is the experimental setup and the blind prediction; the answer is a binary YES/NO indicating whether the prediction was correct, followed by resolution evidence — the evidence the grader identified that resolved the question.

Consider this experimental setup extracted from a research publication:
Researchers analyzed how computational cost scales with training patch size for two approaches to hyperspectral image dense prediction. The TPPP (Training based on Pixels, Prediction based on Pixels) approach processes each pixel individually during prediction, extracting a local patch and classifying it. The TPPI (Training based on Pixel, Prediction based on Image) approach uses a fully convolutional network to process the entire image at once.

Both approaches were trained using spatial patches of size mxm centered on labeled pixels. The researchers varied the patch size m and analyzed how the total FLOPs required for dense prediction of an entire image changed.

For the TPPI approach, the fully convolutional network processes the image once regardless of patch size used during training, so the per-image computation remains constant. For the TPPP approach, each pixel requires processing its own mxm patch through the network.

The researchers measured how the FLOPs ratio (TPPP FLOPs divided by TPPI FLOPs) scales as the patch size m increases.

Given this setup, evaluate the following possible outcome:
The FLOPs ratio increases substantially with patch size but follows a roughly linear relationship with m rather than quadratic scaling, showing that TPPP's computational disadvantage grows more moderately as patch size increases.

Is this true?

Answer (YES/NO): NO